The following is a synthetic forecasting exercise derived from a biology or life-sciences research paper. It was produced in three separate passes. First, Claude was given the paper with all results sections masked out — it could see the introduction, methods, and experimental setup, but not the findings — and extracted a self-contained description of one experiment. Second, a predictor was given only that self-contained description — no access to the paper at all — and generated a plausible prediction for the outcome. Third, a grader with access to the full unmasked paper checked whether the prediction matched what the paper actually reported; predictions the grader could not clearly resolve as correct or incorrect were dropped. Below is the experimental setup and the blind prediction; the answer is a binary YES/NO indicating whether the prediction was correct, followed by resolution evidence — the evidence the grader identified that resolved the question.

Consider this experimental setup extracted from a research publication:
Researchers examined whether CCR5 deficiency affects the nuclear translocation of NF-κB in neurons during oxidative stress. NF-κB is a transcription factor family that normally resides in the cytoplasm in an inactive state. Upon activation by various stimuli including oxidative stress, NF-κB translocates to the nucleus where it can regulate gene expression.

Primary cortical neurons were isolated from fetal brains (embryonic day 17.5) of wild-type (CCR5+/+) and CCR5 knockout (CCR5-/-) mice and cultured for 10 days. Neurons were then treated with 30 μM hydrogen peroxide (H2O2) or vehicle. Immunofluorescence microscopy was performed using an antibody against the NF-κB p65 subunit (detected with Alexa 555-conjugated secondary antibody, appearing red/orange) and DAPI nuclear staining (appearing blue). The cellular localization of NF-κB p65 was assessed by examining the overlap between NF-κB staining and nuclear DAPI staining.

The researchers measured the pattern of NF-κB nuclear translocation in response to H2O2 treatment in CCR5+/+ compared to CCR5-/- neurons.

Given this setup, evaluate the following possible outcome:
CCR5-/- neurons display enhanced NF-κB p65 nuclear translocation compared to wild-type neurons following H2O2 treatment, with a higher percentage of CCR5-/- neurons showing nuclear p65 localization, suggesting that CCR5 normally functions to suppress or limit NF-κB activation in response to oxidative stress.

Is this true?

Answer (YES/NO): NO